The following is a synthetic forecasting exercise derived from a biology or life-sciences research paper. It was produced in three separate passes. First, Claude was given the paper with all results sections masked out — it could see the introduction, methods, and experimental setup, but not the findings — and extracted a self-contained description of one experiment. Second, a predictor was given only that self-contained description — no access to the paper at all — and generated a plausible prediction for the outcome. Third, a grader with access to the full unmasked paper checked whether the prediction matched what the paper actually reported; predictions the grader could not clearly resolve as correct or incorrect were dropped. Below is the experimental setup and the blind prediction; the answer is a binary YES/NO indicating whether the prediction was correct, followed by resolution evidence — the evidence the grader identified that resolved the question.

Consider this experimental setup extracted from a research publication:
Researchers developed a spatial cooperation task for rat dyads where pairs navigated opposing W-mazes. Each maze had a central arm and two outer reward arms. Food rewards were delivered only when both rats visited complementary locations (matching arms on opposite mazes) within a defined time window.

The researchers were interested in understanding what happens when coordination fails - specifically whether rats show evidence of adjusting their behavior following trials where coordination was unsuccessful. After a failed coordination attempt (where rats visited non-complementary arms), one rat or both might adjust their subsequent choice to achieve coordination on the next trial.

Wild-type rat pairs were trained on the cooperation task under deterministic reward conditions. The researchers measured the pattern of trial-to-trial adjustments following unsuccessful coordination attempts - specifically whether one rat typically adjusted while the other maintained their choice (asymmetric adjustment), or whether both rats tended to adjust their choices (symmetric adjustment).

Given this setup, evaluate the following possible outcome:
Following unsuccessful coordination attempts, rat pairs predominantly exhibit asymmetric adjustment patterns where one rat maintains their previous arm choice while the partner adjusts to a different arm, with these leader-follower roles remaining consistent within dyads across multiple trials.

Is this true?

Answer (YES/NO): NO